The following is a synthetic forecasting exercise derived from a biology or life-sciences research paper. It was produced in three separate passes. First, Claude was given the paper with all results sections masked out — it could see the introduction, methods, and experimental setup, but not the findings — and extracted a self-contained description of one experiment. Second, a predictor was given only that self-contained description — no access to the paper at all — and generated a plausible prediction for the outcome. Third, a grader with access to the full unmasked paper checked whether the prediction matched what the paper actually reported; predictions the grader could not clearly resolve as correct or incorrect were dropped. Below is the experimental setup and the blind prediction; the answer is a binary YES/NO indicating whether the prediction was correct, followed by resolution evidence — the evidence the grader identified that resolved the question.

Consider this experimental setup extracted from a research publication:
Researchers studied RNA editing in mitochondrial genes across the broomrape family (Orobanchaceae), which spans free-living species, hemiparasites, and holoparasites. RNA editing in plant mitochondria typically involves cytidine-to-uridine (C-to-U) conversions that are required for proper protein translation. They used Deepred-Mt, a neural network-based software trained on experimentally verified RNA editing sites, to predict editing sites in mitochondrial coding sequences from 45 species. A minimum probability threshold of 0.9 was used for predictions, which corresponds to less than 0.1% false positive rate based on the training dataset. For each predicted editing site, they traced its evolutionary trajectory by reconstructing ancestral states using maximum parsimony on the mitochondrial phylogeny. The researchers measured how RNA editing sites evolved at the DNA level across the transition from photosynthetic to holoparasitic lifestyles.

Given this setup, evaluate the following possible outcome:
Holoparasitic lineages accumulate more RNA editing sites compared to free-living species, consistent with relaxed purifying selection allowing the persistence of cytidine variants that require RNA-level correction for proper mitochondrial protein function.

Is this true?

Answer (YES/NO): NO